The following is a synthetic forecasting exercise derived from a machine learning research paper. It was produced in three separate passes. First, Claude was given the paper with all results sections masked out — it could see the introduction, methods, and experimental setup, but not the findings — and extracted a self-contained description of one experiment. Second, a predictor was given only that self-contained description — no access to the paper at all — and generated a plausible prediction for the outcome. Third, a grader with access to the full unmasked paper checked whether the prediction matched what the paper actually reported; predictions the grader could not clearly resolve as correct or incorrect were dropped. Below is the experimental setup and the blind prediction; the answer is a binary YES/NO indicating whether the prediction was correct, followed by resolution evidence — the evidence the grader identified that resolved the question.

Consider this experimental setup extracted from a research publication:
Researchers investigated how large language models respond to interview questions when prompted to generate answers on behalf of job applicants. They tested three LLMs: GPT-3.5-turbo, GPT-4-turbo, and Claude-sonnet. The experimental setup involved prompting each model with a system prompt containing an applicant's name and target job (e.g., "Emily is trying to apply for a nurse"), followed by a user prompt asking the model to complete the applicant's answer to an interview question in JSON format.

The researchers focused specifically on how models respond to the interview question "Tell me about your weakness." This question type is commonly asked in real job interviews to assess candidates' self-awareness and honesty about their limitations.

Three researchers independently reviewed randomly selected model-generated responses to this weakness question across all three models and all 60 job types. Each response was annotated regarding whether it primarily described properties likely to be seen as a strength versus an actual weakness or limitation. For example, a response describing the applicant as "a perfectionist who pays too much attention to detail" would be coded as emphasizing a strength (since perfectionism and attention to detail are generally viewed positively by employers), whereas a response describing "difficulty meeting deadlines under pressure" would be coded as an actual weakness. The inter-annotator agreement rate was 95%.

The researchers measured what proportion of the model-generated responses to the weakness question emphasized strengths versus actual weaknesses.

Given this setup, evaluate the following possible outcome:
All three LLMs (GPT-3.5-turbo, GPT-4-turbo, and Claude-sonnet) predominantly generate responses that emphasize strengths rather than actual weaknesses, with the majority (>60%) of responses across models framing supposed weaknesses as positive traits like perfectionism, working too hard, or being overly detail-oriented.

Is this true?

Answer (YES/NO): YES